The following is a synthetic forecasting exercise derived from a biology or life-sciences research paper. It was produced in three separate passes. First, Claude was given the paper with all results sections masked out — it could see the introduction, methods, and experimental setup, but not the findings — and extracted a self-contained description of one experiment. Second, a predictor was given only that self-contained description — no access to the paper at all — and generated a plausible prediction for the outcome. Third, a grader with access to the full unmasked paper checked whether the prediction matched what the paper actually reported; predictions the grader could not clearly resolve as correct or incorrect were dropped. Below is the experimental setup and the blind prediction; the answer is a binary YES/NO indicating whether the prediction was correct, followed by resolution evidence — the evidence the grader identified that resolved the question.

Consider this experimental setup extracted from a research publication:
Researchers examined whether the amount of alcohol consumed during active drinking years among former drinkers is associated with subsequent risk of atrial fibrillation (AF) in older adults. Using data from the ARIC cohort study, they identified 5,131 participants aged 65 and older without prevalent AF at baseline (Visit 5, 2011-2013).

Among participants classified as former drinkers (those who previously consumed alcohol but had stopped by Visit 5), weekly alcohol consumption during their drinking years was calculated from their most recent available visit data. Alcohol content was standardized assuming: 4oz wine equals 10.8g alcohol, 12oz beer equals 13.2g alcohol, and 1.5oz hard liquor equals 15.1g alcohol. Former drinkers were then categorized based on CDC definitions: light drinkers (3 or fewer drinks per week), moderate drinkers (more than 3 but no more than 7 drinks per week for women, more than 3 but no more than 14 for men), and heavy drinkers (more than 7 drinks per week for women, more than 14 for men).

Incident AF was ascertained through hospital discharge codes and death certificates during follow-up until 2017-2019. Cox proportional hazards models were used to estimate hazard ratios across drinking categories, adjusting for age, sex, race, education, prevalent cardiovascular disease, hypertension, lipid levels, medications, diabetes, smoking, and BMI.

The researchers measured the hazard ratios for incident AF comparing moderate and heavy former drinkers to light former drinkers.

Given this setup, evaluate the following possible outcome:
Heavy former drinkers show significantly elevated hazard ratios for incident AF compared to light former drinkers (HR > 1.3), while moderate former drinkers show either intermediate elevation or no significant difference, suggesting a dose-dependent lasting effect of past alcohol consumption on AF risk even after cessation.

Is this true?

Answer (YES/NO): NO